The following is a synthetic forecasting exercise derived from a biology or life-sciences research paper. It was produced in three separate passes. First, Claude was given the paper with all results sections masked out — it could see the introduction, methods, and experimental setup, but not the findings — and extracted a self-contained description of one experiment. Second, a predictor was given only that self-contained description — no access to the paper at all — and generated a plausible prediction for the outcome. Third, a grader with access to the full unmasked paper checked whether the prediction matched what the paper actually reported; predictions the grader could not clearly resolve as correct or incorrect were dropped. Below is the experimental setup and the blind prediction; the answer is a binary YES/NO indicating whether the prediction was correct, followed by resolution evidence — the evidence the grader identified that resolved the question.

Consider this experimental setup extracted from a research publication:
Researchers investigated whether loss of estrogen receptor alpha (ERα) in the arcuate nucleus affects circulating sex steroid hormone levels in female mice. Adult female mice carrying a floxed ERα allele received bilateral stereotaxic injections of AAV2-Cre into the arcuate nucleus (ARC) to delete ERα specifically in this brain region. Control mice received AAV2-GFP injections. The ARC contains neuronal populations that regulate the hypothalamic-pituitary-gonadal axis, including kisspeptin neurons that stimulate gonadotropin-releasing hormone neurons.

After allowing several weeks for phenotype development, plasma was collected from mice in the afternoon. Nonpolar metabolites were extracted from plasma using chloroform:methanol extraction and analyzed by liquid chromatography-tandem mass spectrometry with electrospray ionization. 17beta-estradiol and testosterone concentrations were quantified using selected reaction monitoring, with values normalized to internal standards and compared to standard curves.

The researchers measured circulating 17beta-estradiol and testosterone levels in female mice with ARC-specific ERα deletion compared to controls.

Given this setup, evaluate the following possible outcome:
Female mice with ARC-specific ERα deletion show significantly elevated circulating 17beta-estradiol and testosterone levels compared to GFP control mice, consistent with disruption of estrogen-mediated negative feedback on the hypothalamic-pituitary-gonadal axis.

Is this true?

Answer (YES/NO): NO